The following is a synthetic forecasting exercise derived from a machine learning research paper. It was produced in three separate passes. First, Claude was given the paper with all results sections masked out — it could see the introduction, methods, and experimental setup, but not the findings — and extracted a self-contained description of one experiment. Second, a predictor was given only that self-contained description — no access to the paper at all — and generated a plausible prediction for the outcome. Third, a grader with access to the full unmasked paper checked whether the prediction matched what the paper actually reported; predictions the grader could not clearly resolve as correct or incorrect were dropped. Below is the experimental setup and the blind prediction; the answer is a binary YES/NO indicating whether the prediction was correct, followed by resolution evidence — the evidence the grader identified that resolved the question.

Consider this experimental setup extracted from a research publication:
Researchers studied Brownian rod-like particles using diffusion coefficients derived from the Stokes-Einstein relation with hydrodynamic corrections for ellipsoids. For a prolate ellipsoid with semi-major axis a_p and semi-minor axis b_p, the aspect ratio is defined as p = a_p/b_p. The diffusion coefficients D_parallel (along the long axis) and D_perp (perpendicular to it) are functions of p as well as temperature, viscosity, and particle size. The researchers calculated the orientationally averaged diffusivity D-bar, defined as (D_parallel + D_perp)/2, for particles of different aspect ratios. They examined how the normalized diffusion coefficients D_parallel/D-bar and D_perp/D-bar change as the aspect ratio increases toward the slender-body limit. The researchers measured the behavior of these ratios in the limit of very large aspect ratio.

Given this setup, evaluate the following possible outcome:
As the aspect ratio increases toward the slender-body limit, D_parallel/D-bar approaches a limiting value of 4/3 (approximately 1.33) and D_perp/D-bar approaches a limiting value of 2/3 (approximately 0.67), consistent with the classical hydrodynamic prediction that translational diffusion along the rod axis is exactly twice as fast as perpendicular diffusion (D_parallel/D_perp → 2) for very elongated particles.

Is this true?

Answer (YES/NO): YES